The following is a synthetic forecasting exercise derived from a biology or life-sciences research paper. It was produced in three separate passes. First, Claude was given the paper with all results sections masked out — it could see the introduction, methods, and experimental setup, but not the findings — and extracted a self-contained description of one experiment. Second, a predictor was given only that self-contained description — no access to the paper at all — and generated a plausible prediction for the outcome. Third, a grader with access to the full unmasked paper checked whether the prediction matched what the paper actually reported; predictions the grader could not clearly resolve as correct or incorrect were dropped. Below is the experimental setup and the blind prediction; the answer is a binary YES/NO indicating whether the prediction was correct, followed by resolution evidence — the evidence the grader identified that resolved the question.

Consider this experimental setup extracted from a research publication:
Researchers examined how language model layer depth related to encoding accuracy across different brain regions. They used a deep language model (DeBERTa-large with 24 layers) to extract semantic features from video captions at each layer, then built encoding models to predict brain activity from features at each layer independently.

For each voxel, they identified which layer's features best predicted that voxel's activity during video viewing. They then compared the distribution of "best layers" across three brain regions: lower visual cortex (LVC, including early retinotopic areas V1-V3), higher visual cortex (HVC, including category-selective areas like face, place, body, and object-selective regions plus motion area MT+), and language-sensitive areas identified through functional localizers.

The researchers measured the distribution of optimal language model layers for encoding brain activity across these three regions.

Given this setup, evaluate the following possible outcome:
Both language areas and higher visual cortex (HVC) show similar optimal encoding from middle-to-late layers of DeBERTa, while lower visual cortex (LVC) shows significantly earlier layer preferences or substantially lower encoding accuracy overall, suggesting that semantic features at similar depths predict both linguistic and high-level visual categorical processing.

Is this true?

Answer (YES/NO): NO